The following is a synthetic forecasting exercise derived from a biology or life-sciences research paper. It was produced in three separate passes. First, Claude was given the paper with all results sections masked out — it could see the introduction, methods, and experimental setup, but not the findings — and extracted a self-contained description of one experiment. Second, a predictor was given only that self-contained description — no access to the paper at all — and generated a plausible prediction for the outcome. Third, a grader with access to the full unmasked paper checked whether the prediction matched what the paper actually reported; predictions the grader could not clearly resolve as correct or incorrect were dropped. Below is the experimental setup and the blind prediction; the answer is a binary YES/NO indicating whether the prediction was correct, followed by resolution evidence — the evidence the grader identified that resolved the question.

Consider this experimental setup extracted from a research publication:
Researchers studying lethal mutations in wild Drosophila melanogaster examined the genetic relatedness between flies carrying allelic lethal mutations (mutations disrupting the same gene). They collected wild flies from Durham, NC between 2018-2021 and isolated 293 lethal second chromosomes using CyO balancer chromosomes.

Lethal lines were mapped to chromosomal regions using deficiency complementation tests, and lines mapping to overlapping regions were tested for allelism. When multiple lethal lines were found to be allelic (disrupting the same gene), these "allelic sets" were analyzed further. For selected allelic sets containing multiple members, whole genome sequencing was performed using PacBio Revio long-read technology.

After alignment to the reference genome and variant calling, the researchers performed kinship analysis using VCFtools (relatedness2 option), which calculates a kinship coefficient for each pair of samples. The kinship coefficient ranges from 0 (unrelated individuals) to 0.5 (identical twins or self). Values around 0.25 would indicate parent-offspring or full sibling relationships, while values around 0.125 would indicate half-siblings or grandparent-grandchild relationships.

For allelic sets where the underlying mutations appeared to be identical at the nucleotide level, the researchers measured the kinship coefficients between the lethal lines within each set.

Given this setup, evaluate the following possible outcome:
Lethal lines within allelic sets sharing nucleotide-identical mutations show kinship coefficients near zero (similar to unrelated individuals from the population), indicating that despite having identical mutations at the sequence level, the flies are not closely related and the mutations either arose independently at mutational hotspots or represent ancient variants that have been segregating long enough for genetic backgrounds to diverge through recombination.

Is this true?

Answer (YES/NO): NO